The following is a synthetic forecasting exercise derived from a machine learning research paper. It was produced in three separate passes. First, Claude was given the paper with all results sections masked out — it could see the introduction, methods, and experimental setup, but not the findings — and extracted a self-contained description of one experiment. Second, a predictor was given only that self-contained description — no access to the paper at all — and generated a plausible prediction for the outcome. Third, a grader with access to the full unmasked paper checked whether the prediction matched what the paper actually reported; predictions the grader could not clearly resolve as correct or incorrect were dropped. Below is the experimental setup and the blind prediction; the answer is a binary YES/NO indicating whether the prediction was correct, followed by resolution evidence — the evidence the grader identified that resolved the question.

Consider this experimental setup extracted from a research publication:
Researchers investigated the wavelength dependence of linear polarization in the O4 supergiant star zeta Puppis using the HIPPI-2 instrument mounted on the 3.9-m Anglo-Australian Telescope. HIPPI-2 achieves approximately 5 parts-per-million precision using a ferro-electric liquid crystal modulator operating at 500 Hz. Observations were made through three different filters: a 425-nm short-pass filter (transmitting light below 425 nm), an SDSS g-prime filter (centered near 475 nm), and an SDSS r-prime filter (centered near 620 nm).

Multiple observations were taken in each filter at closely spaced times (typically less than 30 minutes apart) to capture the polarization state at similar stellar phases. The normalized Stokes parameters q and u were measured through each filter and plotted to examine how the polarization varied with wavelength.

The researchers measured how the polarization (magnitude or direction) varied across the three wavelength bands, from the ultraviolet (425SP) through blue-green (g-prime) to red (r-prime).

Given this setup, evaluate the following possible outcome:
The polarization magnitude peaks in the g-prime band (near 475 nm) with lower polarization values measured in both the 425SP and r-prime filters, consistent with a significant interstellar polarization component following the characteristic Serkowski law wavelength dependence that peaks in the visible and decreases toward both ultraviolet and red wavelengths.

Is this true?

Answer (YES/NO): NO